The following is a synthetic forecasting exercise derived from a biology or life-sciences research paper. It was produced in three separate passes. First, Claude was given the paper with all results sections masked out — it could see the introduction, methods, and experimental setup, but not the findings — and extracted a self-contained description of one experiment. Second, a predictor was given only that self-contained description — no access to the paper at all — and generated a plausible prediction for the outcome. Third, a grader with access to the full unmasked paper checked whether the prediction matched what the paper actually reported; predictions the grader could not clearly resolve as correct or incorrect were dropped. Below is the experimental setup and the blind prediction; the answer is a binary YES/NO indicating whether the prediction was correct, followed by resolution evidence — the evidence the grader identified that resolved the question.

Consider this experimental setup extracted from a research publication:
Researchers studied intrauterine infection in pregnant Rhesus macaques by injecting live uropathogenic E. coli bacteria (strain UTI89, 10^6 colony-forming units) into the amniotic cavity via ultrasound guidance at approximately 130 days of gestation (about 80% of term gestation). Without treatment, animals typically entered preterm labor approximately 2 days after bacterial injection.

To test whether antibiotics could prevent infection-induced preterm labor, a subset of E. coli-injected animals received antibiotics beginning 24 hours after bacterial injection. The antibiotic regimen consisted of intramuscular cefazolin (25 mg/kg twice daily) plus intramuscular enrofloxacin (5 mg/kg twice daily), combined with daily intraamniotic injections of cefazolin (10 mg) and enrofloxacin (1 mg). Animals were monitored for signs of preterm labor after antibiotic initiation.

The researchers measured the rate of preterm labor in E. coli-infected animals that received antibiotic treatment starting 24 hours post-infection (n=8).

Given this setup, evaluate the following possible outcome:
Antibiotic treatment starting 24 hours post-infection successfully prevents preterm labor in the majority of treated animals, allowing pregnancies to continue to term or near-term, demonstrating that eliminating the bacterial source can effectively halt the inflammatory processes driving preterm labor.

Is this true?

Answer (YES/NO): NO